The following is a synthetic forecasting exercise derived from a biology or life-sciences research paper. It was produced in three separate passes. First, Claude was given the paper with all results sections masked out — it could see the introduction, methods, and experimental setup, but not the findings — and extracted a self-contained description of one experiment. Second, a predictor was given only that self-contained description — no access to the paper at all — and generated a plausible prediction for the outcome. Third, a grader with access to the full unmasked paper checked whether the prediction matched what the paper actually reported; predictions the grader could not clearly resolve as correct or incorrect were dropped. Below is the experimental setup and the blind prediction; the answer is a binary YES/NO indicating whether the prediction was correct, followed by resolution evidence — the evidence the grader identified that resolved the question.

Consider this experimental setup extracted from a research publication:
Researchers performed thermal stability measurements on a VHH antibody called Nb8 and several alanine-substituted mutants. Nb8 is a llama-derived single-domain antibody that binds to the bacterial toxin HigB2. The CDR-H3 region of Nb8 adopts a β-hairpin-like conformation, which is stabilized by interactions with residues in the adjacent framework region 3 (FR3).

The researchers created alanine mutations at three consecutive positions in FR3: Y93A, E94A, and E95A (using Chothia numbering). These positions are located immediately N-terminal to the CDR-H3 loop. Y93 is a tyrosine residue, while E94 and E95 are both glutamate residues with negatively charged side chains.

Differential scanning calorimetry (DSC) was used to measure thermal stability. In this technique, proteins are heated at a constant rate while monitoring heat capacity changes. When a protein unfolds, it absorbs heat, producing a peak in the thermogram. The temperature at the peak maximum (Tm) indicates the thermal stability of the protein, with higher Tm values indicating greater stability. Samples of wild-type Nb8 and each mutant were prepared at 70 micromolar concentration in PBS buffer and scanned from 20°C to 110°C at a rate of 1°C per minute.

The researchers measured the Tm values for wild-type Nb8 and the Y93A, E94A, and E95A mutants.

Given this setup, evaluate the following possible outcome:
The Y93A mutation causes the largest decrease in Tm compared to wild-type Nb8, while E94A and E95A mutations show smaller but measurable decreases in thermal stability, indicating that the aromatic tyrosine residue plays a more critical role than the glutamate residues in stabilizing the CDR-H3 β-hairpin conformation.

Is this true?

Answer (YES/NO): NO